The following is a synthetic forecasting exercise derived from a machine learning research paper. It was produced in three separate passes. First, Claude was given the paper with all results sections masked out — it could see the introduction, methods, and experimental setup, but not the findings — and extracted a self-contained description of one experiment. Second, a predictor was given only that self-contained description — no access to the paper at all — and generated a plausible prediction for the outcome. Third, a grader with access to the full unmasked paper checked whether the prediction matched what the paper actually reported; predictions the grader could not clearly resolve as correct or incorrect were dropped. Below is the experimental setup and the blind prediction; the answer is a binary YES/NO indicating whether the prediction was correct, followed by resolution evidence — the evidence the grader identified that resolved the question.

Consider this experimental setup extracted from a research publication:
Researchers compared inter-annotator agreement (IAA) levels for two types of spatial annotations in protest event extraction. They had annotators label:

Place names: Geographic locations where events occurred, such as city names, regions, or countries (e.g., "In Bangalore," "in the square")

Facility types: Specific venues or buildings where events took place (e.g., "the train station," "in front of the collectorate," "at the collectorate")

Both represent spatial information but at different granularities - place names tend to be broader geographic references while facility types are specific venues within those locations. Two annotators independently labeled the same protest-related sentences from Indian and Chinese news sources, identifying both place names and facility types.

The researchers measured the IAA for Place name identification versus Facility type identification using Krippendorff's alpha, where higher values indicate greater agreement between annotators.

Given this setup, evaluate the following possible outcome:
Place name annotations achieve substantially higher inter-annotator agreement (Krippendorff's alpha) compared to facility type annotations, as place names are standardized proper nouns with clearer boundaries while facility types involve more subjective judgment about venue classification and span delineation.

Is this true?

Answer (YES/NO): NO